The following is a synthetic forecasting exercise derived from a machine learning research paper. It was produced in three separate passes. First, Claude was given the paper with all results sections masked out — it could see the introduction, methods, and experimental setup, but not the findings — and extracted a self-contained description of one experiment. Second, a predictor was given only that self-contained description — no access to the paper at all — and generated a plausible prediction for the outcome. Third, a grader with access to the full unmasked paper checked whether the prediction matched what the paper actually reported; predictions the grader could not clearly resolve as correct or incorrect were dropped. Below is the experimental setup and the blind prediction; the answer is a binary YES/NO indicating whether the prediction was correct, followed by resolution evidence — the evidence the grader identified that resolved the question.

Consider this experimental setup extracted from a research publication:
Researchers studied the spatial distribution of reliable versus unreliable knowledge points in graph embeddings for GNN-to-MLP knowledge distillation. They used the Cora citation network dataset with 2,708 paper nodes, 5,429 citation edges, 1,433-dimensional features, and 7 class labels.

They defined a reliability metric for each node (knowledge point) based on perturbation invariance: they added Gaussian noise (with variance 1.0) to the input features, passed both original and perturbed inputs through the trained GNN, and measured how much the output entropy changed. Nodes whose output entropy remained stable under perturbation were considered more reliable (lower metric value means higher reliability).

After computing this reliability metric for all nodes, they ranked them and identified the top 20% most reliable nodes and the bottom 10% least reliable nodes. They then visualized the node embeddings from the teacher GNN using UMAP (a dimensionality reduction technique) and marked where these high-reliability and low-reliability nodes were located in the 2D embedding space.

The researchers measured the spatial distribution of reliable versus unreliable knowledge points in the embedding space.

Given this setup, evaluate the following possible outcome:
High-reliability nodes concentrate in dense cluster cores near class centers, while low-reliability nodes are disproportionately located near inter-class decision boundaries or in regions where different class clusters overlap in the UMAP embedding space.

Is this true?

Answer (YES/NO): YES